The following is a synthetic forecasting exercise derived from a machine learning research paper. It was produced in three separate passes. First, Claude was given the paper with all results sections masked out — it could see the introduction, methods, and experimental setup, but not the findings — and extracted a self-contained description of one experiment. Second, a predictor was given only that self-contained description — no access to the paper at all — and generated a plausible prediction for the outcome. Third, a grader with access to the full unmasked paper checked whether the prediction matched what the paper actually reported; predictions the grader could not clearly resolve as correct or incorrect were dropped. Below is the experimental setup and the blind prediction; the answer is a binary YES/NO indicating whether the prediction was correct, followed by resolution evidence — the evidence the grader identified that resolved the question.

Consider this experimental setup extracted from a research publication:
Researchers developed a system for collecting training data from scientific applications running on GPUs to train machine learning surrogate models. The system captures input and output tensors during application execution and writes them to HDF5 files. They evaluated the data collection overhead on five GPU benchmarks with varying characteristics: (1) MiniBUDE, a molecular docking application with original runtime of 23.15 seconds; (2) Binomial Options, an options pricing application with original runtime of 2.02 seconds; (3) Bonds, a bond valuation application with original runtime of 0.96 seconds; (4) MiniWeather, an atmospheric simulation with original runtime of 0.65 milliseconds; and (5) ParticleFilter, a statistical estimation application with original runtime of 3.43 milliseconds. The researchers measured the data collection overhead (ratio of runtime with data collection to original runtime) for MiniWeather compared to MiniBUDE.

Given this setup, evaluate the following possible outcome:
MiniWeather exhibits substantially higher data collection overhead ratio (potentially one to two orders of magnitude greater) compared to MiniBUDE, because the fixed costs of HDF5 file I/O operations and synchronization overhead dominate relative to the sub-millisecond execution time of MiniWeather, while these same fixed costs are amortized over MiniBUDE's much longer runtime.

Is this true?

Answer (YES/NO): YES